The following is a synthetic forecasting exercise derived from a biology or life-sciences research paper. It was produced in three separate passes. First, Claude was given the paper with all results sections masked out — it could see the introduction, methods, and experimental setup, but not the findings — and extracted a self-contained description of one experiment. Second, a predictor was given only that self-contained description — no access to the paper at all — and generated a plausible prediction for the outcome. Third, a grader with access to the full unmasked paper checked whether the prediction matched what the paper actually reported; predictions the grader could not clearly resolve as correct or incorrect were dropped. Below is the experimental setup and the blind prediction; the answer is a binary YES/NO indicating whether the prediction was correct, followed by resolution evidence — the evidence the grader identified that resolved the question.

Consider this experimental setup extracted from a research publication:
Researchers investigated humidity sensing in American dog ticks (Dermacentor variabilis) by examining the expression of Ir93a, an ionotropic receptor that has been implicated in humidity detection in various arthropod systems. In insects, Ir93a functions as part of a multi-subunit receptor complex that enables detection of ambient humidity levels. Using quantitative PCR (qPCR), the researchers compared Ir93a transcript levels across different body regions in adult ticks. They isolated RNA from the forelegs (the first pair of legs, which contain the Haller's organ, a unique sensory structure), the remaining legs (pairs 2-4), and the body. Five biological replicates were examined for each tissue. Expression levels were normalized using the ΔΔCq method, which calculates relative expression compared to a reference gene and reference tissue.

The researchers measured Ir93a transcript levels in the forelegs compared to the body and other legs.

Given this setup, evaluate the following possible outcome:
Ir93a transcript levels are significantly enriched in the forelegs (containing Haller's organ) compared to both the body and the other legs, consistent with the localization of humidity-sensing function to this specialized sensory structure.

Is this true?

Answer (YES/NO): YES